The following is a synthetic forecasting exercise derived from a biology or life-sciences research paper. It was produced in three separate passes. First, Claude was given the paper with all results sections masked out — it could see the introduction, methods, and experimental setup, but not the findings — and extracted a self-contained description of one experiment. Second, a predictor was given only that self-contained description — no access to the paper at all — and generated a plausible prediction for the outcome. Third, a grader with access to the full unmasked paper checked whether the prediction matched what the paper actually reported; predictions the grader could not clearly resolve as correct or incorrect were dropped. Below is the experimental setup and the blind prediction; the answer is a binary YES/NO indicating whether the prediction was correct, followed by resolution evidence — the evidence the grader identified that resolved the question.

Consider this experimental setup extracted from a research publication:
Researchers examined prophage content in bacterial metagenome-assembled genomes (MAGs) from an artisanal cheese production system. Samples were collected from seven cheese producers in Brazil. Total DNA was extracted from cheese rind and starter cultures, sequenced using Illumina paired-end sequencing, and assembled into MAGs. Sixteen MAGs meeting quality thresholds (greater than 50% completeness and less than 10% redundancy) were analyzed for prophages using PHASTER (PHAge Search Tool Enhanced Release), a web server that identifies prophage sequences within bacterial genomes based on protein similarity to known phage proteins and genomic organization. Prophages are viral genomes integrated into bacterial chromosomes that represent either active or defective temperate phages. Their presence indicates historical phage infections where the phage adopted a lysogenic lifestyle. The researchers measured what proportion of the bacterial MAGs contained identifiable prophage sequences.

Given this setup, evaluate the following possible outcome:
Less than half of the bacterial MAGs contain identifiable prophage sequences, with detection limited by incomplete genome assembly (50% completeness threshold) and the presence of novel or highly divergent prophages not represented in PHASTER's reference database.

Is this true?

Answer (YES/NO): YES